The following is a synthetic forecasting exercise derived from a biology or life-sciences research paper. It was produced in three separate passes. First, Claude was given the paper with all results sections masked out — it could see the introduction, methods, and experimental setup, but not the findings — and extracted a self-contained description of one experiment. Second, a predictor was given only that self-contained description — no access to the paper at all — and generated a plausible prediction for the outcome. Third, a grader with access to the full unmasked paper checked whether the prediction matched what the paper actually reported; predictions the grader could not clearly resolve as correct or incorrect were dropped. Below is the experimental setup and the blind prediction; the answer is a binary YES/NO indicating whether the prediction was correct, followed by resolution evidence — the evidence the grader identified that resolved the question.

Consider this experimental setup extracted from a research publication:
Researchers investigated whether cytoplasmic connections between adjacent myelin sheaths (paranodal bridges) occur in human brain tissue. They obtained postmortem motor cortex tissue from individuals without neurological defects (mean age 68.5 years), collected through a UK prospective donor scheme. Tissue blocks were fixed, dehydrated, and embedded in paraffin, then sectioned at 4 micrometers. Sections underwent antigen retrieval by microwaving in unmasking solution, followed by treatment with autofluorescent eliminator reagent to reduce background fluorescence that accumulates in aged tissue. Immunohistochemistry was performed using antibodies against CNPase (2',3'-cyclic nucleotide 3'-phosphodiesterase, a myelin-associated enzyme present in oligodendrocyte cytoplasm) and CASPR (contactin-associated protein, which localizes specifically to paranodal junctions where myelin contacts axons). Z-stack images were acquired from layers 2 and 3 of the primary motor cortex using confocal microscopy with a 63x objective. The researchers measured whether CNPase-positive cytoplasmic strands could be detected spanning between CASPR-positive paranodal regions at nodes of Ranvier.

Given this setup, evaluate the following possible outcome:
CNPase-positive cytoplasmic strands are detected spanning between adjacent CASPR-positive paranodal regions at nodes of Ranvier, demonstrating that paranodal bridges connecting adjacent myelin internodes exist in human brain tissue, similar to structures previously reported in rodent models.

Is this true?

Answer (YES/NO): YES